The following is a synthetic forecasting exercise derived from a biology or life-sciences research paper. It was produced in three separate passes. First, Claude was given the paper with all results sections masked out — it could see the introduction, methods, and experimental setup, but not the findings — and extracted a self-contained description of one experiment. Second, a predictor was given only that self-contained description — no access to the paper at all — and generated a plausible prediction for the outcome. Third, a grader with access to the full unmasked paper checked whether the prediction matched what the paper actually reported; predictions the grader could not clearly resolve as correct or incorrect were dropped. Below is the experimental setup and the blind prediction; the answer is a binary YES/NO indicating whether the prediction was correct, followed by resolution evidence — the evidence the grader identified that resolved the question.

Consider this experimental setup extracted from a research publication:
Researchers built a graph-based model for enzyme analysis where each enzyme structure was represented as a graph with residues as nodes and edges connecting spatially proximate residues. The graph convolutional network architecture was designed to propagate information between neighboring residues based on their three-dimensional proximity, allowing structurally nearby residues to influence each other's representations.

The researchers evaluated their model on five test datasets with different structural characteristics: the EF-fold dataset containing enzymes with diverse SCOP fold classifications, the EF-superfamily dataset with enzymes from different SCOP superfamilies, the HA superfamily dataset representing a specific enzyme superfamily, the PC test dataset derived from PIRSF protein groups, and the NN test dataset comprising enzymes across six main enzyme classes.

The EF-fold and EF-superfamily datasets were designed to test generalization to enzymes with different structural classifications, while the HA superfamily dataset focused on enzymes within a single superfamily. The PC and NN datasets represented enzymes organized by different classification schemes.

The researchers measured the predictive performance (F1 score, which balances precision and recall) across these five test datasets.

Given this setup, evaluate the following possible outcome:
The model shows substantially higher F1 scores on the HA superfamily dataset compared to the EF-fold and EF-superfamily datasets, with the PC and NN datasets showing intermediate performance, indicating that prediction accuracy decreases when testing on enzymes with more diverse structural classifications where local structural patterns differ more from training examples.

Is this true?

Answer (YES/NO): NO